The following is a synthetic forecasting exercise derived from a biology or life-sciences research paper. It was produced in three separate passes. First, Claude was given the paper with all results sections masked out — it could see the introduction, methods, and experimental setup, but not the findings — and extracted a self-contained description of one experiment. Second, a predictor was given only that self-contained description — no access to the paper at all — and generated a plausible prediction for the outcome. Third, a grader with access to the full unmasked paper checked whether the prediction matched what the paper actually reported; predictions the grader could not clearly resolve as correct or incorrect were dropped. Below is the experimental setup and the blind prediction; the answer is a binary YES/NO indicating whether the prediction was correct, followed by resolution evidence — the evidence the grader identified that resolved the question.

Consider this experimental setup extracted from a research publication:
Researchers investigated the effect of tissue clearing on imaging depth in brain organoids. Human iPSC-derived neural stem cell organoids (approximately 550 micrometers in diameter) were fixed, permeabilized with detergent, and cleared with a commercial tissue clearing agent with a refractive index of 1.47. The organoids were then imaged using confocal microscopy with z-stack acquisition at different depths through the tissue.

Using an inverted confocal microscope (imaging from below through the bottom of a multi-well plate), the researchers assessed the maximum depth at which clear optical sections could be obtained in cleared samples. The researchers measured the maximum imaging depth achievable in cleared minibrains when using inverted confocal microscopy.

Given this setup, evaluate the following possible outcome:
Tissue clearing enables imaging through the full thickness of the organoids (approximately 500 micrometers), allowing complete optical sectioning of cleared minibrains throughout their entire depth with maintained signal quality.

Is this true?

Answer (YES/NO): NO